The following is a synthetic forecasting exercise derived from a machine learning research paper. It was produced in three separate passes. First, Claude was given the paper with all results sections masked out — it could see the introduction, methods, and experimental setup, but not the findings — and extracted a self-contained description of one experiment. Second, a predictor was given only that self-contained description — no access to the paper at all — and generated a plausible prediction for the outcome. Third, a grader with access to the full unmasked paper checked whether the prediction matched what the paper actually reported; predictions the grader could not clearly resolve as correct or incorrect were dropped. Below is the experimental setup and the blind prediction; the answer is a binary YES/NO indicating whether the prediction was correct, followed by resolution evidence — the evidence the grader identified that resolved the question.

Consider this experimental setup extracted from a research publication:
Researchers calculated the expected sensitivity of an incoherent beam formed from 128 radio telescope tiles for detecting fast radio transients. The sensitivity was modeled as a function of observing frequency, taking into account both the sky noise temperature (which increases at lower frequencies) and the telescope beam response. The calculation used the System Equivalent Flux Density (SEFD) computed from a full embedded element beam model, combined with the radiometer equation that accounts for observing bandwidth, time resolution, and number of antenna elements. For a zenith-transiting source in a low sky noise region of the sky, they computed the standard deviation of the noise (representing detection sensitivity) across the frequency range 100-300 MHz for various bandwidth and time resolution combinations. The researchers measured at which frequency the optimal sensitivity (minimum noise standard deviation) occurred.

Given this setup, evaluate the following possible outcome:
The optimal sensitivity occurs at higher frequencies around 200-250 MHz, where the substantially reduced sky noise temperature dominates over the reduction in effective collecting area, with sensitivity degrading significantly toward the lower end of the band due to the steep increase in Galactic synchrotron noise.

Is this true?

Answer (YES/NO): YES